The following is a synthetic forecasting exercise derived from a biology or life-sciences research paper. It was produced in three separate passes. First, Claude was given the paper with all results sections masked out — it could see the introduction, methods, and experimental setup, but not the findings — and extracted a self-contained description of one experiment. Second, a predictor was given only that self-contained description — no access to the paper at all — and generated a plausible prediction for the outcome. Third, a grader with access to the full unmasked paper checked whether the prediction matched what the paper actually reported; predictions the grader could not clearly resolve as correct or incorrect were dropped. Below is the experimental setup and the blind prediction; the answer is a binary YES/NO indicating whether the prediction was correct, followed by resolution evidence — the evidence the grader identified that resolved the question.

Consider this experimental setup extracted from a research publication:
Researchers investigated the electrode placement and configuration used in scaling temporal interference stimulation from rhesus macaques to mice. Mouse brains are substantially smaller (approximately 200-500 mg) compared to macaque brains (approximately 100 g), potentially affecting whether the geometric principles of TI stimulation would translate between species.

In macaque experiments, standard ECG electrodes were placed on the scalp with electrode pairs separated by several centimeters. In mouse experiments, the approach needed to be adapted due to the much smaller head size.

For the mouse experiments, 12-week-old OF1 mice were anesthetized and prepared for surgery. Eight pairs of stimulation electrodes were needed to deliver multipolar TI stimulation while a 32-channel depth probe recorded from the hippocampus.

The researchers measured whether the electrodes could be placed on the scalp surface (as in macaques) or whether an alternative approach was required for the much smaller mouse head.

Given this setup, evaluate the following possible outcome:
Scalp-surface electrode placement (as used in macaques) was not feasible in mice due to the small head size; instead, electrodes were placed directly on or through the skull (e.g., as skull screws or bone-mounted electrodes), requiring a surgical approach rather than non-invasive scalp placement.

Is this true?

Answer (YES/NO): YES